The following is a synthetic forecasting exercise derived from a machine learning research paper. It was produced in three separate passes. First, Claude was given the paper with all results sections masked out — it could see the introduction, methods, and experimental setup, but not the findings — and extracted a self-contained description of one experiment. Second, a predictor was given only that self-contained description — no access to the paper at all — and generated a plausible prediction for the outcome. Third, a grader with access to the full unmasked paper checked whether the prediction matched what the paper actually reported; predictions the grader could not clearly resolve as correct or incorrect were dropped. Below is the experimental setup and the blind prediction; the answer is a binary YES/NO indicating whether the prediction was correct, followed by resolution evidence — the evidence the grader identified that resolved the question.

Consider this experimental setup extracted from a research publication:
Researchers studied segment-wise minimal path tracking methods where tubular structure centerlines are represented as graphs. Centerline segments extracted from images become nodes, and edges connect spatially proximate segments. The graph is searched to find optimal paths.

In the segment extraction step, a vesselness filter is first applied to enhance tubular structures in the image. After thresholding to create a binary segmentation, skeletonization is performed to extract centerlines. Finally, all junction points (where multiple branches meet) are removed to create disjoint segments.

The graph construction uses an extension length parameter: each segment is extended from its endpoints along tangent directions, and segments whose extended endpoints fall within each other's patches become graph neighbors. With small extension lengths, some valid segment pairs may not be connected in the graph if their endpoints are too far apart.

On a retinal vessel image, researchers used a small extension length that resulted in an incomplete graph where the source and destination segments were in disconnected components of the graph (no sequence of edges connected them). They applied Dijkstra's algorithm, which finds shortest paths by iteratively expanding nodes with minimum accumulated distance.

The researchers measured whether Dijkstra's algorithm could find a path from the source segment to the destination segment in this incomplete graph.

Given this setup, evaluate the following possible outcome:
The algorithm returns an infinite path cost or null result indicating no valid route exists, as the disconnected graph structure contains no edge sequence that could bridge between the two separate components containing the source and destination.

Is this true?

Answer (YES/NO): YES